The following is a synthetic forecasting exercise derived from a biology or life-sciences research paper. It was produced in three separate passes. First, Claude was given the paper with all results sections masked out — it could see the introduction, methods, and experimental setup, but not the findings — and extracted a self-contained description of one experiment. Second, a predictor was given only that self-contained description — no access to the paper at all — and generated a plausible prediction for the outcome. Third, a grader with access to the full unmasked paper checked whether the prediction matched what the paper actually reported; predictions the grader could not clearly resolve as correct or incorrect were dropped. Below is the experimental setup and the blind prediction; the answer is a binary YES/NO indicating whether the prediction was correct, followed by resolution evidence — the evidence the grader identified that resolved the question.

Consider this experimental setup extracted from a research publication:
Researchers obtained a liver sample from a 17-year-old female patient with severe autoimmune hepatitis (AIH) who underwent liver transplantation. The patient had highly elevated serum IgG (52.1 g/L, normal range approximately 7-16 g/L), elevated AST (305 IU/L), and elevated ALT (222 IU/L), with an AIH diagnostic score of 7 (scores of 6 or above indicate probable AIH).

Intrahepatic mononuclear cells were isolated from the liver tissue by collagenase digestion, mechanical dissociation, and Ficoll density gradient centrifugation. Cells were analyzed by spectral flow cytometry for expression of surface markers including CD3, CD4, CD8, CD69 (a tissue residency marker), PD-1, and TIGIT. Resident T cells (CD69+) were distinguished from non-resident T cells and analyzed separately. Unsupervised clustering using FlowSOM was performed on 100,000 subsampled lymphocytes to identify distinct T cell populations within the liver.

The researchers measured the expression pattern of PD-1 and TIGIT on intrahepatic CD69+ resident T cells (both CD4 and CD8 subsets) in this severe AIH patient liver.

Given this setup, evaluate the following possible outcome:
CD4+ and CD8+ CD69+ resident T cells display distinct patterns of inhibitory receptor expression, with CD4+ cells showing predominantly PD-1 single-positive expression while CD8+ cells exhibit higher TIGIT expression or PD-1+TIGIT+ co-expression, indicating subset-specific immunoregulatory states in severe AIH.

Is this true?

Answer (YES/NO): NO